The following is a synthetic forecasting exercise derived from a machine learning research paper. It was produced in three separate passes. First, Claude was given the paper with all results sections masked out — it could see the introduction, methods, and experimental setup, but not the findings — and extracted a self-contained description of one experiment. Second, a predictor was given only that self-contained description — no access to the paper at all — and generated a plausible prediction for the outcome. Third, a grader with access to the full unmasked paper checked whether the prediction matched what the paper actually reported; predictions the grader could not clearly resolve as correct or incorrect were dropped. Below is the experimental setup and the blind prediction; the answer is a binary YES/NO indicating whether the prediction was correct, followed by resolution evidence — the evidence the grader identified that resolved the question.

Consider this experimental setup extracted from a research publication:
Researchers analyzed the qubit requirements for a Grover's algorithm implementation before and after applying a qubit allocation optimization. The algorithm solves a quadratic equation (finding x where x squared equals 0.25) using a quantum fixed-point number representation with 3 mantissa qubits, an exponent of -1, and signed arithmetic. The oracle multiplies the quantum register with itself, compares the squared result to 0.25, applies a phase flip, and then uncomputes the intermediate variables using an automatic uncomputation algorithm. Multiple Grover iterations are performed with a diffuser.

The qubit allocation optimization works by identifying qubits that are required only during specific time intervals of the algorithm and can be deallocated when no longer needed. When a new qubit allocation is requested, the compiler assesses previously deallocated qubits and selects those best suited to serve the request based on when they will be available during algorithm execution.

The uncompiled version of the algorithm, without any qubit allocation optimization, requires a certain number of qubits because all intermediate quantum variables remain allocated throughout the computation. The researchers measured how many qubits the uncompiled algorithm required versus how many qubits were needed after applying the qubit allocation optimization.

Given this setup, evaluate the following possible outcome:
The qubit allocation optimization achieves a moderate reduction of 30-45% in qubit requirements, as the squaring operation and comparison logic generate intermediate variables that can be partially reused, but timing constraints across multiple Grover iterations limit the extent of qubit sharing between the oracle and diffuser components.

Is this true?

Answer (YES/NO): NO